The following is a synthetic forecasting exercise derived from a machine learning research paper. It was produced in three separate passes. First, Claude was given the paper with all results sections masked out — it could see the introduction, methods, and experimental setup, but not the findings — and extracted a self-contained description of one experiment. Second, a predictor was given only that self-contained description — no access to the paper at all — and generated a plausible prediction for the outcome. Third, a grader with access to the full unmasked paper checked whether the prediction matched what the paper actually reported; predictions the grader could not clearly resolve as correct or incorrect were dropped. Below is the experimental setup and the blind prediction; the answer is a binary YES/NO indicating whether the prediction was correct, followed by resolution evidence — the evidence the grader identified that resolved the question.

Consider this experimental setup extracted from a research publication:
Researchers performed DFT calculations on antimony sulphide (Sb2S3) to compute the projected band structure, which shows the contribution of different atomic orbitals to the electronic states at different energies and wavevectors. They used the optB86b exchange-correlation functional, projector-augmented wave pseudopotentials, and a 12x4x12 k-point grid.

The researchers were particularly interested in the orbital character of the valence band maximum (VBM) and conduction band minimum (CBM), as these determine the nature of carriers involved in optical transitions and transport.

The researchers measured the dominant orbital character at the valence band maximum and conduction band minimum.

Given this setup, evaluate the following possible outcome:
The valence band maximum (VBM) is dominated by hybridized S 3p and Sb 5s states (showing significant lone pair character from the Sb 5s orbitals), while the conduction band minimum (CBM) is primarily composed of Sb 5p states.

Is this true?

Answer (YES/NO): NO